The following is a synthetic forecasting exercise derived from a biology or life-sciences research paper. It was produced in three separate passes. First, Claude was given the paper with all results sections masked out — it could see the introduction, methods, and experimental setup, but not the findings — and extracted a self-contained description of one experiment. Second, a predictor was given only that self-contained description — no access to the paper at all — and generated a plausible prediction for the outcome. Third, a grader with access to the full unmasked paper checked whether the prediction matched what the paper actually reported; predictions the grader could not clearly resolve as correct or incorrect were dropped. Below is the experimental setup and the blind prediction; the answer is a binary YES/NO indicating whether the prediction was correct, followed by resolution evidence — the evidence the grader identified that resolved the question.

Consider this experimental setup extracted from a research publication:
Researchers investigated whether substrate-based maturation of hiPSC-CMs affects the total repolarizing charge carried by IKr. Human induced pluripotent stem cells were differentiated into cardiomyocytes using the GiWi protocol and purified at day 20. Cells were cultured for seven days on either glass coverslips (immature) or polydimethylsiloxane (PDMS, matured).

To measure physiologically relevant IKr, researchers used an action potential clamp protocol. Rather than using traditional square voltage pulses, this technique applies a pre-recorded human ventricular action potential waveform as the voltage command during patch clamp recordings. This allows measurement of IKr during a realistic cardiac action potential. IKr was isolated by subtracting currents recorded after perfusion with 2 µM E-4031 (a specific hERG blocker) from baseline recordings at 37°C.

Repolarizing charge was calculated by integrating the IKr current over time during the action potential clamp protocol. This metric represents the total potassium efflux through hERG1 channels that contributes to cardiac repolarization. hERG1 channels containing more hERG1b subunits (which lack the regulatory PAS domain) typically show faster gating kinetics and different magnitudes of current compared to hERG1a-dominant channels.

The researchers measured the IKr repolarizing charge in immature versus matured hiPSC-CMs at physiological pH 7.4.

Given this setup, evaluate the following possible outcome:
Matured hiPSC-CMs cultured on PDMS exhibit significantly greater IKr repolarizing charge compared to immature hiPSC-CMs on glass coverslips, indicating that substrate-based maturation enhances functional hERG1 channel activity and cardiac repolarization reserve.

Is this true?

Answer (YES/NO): NO